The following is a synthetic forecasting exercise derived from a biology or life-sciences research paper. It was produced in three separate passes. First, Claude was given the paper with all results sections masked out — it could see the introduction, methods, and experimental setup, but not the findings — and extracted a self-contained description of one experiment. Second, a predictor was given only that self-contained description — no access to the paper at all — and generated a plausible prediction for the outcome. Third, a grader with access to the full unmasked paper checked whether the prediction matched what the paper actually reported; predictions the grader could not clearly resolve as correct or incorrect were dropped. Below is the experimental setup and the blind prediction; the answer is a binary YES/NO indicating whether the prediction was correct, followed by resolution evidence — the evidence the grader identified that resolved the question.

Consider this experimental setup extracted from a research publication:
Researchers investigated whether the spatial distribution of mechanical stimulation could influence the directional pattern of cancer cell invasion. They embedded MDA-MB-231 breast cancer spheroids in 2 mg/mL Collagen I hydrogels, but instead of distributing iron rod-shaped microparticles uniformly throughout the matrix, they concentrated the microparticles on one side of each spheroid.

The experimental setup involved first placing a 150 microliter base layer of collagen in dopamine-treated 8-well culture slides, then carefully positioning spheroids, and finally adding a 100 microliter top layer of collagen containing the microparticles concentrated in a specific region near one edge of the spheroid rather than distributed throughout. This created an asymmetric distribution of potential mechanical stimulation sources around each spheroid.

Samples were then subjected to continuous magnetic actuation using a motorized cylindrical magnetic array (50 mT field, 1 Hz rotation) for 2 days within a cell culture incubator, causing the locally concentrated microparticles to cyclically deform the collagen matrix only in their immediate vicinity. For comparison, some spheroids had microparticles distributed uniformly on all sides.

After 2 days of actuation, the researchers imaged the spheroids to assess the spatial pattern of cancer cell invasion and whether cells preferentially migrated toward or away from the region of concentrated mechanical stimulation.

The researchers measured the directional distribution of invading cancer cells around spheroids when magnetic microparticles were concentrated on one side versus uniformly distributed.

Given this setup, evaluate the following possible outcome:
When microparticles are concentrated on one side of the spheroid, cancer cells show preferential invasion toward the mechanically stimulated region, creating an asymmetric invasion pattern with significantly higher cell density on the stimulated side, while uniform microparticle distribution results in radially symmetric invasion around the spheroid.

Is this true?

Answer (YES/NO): YES